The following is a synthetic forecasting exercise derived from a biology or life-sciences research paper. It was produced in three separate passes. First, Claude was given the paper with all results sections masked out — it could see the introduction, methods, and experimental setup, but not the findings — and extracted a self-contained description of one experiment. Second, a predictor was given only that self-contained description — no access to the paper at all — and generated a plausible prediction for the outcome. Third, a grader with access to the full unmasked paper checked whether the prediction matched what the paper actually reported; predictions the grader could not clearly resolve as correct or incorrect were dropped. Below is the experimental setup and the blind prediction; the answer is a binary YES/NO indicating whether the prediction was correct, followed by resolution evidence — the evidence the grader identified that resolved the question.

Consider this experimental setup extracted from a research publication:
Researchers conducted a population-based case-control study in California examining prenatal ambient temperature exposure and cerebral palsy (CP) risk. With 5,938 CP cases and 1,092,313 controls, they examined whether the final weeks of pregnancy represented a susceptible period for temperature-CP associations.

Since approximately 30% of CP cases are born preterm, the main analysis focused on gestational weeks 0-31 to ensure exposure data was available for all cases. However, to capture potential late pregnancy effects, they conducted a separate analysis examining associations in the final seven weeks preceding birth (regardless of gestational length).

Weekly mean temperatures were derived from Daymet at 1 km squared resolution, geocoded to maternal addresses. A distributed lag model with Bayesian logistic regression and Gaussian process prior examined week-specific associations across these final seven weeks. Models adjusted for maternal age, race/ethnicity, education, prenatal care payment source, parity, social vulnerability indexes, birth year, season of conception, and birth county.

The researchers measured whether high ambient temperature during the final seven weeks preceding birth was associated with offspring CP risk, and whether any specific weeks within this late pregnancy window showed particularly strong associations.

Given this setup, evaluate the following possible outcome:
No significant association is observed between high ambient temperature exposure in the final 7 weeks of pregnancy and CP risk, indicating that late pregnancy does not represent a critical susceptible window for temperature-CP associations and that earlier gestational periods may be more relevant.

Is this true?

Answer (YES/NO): NO